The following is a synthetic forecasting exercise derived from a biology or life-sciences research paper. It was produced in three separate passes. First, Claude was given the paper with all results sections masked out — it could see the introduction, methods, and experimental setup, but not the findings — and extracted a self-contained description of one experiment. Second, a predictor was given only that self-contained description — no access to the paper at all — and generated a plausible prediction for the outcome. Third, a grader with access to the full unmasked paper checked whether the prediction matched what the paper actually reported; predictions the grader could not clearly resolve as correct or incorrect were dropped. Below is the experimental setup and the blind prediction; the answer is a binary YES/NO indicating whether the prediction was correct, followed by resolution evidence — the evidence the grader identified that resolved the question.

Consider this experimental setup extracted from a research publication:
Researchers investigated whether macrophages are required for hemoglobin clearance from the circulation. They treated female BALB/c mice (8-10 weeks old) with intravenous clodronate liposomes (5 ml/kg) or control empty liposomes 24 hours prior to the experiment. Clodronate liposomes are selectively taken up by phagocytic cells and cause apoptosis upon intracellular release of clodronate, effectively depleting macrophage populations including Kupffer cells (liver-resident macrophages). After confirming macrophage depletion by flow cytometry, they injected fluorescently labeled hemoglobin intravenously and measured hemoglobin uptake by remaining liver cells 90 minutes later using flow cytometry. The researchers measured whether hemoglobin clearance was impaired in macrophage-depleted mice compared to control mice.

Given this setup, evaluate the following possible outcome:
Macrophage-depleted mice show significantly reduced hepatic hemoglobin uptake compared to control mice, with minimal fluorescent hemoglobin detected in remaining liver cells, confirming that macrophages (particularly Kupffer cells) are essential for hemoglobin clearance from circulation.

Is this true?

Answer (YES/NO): NO